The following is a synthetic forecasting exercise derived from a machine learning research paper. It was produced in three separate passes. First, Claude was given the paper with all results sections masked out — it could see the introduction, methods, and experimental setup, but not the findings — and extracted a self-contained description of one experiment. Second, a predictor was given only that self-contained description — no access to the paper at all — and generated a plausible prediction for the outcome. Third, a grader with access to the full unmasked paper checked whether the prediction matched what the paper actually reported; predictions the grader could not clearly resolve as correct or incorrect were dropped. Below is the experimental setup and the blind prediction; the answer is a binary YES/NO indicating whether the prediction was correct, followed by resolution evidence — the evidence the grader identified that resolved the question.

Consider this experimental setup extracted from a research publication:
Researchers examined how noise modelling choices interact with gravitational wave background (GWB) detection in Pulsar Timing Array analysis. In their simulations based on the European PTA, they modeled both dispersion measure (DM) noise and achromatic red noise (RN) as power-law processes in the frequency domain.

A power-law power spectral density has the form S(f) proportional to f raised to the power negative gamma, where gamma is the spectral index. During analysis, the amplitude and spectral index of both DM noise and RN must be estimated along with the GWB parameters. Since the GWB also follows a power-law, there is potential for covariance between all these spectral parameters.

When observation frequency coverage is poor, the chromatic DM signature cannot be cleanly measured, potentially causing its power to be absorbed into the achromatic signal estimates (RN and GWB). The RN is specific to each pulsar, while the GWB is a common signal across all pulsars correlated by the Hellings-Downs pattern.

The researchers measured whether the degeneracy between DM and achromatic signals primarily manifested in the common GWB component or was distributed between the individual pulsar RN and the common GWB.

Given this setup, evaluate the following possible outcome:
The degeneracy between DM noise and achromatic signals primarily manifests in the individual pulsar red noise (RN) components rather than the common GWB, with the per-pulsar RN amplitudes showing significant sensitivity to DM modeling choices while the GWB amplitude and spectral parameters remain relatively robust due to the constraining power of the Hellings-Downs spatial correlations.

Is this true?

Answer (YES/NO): NO